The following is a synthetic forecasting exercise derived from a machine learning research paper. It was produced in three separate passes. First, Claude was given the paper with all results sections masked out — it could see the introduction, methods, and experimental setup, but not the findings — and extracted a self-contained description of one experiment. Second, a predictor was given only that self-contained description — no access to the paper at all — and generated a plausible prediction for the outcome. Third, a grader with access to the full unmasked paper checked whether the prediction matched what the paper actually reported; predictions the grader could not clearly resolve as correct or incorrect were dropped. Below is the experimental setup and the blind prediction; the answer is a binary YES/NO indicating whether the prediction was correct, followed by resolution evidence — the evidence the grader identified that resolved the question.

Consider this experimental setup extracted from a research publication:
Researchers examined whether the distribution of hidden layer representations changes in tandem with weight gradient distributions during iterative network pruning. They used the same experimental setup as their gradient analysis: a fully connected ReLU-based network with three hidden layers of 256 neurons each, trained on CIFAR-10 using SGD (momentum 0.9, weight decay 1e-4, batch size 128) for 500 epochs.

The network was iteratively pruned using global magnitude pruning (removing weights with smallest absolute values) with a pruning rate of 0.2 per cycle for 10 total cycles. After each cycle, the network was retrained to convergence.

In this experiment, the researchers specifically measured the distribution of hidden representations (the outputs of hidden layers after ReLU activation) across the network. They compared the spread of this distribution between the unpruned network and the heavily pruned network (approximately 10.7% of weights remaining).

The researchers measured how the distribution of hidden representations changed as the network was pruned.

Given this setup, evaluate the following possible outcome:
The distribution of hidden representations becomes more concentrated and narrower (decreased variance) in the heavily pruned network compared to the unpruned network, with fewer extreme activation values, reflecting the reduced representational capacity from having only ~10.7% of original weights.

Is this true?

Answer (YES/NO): YES